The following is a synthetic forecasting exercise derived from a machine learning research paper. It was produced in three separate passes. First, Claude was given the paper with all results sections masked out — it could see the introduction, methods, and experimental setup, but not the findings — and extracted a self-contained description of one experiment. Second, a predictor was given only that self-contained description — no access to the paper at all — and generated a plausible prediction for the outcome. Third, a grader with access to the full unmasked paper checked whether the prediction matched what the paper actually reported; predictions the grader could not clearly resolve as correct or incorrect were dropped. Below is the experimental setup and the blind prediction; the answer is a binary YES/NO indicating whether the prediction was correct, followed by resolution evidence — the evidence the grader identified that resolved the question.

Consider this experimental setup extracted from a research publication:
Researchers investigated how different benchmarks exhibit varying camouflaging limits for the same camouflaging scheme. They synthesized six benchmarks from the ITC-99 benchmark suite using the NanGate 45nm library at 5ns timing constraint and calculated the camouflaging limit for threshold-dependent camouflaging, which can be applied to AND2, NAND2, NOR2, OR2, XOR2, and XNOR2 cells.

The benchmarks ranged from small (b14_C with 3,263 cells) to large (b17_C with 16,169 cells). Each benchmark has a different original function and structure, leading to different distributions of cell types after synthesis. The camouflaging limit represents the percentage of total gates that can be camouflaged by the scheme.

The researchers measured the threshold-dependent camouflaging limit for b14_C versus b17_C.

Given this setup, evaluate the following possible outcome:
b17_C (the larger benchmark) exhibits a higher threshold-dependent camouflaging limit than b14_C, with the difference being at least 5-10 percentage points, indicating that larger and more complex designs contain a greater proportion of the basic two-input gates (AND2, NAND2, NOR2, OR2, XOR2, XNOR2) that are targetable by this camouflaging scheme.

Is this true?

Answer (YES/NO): NO